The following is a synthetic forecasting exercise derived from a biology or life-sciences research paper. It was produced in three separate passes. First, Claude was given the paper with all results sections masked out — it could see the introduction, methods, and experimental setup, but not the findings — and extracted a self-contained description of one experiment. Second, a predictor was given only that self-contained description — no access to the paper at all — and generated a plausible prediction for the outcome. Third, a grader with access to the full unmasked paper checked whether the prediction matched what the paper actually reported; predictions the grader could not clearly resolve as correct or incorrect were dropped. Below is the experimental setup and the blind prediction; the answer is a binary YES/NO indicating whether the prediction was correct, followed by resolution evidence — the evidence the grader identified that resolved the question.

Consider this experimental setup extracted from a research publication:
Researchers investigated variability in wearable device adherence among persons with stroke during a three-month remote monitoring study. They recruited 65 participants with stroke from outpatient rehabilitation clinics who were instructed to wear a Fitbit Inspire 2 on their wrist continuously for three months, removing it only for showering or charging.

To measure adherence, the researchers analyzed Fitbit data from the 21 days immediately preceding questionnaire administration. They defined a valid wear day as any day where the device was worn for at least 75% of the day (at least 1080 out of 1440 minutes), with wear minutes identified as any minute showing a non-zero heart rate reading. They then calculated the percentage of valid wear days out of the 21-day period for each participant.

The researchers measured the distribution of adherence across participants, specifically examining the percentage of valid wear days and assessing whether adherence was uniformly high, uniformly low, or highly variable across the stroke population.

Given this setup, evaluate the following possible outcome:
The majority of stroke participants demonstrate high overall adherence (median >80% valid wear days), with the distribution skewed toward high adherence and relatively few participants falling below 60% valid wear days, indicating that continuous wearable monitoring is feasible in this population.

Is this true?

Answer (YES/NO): YES